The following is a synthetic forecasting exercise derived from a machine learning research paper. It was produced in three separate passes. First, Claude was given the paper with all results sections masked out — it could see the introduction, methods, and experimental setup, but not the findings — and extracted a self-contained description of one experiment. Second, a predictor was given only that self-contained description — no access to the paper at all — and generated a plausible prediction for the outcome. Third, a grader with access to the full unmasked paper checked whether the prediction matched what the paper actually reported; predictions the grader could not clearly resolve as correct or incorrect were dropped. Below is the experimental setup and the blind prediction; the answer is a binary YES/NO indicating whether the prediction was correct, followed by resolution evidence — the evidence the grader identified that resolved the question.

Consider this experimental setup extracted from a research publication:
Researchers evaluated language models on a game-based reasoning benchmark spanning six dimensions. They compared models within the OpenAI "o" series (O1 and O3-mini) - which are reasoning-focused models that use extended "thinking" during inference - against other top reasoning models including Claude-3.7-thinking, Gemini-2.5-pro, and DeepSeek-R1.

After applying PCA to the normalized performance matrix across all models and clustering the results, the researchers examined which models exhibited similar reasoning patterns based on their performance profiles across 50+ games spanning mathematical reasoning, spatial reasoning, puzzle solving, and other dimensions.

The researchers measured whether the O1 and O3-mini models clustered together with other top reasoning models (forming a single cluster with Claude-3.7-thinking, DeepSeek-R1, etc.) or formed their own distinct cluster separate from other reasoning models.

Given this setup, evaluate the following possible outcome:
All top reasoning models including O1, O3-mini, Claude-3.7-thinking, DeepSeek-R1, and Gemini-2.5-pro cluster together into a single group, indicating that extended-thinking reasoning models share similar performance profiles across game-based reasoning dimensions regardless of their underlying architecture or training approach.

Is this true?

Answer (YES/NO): NO